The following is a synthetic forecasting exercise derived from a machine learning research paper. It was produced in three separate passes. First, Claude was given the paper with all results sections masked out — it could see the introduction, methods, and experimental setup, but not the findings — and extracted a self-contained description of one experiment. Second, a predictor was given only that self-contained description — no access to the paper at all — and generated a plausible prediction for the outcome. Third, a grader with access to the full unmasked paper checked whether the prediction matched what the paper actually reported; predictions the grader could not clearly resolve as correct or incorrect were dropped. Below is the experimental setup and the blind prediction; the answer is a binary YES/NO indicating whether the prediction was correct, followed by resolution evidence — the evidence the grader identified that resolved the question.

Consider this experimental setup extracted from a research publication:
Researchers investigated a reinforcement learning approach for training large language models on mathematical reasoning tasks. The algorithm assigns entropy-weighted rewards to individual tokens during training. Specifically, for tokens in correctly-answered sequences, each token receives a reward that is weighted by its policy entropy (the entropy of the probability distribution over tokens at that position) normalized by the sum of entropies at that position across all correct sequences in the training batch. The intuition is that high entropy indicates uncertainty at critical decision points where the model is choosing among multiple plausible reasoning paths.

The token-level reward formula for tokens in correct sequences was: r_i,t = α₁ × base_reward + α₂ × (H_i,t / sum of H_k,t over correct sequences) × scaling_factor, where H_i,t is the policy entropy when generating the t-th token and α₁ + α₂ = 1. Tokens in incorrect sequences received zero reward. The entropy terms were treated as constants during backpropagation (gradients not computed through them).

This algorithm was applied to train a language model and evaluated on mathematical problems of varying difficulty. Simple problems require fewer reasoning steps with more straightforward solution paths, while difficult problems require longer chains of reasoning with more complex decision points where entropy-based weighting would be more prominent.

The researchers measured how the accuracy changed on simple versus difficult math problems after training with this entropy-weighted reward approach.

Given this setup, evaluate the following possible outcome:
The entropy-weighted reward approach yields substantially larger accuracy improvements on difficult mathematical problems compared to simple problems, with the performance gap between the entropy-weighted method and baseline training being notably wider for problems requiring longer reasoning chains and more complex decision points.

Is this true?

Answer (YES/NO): NO